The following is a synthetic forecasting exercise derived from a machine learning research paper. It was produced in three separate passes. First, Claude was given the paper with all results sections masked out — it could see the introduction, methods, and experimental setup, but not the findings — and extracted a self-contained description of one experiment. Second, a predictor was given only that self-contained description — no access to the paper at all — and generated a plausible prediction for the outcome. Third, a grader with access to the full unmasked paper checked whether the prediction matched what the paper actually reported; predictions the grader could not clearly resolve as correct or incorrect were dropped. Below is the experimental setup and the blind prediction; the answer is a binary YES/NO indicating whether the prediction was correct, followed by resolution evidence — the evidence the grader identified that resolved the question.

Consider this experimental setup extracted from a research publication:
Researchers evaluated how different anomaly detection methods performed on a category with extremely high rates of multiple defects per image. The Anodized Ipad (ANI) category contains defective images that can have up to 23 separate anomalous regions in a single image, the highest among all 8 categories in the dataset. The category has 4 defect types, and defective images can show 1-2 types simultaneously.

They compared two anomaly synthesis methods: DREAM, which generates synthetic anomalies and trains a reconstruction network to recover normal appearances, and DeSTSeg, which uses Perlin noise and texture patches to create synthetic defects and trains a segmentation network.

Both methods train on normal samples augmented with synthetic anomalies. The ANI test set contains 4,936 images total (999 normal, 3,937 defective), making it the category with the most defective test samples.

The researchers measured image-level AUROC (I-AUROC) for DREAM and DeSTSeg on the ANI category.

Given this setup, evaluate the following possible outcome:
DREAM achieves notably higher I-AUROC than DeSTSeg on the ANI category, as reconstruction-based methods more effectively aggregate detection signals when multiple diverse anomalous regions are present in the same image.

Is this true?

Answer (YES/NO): NO